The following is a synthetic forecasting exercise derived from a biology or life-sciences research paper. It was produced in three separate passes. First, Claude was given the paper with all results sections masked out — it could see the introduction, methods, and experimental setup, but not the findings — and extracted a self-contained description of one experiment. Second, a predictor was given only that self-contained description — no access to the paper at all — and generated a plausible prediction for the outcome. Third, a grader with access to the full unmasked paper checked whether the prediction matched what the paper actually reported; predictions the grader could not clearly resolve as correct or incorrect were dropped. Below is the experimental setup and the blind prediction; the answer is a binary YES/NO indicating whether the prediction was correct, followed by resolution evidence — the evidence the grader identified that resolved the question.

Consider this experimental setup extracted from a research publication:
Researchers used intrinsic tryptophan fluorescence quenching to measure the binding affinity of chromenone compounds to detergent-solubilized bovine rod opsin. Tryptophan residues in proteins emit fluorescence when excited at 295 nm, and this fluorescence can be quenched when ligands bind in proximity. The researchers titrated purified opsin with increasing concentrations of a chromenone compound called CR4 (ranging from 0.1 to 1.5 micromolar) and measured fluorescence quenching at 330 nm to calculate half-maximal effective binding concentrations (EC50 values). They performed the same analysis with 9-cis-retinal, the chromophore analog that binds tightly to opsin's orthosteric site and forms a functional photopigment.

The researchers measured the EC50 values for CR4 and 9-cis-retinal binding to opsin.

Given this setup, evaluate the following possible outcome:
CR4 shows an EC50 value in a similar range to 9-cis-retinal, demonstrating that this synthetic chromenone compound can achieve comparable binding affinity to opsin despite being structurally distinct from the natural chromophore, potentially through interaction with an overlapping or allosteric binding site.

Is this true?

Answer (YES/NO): YES